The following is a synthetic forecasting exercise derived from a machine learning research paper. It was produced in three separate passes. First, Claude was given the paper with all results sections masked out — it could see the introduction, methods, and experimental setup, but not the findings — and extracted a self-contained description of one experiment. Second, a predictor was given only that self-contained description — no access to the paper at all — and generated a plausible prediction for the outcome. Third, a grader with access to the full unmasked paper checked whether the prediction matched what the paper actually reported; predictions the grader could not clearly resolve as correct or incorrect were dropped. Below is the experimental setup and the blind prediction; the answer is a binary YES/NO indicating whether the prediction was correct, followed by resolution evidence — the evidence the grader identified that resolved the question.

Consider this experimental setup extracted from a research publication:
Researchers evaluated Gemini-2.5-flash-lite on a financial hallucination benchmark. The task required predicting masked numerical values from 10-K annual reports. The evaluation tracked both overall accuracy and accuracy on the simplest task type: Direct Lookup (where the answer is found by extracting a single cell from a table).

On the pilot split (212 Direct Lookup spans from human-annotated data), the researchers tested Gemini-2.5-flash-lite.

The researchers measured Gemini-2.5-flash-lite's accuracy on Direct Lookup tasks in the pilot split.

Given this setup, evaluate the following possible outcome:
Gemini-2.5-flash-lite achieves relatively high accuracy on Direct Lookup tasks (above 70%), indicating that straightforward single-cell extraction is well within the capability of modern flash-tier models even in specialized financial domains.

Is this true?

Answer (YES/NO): NO